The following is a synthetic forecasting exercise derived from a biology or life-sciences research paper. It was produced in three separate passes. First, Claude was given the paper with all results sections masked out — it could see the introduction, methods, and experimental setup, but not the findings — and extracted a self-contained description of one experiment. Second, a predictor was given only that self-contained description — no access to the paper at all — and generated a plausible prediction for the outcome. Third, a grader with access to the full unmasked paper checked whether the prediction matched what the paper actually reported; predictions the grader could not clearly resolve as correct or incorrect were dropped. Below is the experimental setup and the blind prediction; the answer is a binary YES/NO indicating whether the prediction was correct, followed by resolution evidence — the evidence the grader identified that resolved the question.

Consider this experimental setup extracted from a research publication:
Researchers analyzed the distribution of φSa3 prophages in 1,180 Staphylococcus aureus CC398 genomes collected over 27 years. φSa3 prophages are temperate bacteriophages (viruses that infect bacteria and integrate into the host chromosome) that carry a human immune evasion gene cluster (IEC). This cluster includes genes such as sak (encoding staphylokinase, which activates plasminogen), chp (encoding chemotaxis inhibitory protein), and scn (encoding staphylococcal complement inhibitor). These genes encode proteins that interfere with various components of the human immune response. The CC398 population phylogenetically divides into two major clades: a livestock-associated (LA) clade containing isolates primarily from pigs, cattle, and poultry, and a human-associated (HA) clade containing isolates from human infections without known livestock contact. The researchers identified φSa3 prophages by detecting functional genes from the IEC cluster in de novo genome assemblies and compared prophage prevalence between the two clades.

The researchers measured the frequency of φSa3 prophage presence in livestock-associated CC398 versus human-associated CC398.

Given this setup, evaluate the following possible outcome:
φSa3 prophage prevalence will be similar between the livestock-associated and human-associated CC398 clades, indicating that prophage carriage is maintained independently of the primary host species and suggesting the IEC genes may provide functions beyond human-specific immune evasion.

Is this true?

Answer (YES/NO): NO